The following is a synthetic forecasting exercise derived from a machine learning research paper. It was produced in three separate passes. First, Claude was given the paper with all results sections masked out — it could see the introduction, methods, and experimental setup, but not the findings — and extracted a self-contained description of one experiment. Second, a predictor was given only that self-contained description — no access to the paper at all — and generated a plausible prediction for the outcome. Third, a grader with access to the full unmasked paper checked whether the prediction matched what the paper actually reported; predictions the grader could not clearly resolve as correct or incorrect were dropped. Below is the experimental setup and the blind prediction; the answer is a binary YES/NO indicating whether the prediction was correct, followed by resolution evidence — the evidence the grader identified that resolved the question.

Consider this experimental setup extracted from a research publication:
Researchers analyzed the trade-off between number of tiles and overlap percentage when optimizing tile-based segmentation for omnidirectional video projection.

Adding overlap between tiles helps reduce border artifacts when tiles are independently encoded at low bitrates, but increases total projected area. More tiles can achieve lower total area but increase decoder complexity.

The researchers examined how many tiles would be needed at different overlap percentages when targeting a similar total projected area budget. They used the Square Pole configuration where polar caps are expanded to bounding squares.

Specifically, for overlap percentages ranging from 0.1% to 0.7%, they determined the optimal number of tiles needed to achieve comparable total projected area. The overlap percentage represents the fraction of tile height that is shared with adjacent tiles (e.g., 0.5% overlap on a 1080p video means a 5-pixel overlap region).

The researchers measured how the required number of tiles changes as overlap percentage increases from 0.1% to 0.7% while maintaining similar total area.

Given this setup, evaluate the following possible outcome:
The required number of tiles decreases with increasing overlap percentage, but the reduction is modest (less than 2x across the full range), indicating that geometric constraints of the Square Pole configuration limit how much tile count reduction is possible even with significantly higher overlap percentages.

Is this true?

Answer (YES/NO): NO